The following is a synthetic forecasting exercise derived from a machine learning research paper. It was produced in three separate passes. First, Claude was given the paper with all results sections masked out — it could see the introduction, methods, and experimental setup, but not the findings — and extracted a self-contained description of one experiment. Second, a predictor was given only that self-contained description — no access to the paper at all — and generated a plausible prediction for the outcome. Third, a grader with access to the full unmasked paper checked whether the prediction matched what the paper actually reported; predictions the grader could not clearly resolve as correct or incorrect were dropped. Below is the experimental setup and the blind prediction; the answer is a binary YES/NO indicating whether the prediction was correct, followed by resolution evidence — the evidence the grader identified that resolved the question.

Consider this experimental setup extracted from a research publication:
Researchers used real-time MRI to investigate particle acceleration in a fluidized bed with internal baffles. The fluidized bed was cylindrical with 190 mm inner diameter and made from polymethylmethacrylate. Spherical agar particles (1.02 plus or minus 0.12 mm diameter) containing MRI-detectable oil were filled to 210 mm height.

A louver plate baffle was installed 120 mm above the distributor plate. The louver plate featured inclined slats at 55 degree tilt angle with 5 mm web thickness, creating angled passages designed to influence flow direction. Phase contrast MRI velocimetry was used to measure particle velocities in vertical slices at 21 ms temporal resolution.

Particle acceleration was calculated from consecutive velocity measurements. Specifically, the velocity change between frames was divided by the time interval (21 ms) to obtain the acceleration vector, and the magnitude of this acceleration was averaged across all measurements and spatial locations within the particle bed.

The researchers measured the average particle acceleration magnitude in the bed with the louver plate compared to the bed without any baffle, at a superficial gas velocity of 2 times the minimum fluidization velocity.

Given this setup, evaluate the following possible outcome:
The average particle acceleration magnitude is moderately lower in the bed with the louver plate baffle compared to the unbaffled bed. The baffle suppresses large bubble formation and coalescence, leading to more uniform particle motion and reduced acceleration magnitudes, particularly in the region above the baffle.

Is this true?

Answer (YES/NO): YES